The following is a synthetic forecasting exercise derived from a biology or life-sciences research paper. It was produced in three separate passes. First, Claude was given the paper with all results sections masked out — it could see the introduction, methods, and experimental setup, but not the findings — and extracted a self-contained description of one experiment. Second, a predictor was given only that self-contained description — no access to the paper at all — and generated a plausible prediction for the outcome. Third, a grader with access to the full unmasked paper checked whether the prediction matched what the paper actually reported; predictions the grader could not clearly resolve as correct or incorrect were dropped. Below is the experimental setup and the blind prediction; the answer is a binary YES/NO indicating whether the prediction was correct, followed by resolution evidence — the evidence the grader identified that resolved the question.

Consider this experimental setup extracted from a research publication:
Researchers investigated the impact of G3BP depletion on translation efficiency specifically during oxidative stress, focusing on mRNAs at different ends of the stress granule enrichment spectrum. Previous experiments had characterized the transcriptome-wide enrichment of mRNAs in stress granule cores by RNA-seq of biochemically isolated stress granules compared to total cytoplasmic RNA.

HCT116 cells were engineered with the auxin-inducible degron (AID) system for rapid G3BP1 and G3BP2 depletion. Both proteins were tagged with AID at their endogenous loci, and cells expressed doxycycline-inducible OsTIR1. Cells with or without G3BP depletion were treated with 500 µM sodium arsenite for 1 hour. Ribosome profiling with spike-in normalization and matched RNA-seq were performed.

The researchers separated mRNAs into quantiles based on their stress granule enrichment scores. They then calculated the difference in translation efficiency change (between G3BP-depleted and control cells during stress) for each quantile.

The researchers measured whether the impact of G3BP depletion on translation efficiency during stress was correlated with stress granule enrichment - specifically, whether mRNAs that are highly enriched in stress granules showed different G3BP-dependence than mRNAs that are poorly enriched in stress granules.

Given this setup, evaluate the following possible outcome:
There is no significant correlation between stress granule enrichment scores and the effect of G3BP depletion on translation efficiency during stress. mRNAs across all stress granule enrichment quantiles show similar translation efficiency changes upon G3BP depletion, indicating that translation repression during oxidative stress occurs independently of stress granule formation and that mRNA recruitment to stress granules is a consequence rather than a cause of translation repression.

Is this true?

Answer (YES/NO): NO